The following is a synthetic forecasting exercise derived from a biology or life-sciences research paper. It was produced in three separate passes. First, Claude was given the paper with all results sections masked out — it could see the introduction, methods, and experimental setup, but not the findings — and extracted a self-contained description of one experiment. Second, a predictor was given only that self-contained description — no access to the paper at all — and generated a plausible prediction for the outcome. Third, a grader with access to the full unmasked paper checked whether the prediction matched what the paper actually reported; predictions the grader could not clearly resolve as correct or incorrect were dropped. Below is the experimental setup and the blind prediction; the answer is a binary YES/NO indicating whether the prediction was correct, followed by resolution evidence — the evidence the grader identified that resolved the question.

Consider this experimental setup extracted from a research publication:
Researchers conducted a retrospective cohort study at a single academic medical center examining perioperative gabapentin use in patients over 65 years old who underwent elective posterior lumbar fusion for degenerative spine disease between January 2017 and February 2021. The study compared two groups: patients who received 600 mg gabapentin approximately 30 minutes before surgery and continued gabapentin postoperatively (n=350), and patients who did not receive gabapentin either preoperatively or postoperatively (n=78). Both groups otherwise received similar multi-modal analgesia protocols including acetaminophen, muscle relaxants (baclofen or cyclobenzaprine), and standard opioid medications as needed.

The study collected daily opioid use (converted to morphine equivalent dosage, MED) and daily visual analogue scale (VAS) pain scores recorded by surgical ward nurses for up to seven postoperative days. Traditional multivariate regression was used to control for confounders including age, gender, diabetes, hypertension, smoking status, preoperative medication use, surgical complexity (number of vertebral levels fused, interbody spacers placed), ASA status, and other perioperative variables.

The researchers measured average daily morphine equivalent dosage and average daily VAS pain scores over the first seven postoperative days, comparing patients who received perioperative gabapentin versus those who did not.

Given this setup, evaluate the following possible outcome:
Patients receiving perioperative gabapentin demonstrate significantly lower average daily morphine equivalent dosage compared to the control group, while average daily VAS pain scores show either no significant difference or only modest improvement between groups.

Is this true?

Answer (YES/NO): NO